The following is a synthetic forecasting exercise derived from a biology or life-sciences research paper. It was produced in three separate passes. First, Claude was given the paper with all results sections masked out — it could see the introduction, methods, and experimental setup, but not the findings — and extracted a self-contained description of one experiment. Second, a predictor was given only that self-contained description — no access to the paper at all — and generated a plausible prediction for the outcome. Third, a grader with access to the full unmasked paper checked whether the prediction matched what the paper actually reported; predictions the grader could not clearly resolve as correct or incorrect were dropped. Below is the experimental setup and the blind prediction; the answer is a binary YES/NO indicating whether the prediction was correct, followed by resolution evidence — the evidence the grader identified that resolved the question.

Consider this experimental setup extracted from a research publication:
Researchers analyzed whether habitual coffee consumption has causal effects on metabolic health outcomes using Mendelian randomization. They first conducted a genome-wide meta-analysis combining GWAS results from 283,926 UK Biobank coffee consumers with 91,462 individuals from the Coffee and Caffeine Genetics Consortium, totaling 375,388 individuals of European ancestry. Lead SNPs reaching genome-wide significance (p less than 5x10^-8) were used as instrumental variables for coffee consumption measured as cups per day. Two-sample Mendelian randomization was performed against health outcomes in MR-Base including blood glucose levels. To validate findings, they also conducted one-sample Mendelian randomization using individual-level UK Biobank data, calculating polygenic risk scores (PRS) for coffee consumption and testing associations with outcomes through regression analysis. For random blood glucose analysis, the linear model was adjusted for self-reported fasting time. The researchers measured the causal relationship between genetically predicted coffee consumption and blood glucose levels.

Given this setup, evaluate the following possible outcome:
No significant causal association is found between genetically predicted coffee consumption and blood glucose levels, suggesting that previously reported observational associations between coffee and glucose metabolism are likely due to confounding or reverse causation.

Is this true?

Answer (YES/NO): NO